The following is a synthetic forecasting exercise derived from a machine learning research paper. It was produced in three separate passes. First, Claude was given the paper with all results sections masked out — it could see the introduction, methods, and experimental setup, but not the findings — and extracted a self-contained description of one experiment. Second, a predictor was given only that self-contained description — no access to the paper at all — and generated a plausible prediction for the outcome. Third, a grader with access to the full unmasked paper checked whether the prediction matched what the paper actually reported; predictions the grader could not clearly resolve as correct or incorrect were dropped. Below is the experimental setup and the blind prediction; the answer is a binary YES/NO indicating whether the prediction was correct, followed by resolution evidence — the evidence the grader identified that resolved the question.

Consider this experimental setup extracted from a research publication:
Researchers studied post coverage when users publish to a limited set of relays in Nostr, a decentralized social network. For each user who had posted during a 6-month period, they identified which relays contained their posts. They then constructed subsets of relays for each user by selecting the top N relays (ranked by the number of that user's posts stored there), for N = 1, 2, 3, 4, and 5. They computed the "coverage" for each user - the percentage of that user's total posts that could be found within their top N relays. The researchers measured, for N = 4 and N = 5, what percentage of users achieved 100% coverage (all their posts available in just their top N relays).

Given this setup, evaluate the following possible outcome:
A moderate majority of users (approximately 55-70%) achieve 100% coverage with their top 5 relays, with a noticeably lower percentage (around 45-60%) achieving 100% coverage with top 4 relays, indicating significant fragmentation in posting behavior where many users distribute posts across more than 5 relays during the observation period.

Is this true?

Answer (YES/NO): NO